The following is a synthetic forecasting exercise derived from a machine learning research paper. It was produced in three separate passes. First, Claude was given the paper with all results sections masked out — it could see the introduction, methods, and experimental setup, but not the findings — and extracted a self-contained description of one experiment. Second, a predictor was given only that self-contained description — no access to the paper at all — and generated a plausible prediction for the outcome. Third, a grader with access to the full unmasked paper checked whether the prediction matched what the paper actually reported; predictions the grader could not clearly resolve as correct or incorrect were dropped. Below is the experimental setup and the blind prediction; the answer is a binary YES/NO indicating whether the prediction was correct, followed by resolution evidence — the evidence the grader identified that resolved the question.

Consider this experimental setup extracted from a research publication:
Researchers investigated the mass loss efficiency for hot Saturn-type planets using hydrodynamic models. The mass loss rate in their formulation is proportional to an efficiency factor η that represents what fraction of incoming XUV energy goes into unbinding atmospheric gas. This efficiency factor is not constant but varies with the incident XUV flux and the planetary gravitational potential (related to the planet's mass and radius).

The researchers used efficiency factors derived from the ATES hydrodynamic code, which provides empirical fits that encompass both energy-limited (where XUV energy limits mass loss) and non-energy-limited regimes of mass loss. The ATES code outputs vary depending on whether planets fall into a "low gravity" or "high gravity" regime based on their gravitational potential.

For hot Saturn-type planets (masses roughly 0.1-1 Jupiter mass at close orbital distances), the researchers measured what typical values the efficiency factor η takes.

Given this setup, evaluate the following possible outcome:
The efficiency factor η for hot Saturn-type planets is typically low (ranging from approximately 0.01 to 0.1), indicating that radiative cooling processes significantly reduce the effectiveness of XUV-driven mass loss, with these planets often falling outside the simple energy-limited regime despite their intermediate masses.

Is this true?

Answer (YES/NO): NO